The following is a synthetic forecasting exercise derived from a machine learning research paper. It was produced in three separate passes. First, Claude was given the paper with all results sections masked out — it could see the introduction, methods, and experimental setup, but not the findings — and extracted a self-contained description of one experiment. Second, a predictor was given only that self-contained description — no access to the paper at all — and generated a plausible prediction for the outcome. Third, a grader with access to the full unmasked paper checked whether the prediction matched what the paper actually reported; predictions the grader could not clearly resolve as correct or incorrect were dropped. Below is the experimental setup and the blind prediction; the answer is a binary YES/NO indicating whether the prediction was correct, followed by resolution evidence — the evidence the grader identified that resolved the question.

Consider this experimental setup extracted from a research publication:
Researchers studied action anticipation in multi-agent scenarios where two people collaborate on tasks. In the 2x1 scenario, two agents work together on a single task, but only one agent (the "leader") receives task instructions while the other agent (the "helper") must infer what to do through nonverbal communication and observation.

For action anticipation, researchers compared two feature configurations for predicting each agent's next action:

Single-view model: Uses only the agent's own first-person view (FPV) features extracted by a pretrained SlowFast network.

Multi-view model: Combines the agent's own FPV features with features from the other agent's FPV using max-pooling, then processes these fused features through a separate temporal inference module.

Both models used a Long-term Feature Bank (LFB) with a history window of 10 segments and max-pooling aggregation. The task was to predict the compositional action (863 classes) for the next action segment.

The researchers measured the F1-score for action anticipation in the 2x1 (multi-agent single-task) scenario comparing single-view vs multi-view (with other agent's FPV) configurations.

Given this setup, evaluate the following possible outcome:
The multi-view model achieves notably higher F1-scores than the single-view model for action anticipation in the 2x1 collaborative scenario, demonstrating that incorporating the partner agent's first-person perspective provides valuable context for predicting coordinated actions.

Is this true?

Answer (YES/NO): NO